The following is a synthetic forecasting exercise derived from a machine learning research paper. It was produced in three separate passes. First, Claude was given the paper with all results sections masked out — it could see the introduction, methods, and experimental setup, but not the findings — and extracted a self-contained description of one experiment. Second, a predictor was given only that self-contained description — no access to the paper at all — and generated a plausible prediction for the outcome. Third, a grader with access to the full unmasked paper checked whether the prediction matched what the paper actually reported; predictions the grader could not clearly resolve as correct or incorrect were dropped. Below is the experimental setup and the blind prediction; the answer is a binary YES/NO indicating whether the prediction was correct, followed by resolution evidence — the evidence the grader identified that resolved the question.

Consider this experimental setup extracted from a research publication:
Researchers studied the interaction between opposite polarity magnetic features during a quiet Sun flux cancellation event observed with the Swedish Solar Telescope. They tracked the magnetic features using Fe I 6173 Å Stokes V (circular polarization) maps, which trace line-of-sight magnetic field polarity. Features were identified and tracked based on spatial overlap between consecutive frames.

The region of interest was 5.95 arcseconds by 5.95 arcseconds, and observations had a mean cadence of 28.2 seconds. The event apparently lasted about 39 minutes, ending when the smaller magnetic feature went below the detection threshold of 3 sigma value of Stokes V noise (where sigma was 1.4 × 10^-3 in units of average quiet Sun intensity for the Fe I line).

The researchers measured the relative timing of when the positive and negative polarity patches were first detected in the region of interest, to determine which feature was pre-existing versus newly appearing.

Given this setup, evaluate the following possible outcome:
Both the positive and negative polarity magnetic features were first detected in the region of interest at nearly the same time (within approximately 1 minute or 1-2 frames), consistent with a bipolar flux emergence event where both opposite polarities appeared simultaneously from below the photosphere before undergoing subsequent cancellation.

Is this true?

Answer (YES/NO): NO